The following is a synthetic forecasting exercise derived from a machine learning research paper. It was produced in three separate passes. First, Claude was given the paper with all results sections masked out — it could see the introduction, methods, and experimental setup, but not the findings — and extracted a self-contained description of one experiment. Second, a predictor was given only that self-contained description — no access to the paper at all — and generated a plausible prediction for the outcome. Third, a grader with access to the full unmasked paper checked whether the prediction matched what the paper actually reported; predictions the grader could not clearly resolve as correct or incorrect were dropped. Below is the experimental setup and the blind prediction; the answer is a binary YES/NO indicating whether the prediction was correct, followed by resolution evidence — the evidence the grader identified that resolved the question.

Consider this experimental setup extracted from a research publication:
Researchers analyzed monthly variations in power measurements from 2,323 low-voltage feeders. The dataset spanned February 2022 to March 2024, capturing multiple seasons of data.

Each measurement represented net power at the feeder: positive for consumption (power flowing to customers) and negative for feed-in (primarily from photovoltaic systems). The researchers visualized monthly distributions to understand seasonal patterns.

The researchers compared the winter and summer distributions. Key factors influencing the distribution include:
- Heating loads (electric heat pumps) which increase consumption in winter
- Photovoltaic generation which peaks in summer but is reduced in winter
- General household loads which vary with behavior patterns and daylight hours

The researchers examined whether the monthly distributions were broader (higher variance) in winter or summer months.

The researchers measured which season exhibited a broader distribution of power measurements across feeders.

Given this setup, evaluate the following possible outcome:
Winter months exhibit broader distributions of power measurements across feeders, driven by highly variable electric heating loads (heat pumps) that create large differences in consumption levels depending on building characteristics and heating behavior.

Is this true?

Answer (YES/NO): YES